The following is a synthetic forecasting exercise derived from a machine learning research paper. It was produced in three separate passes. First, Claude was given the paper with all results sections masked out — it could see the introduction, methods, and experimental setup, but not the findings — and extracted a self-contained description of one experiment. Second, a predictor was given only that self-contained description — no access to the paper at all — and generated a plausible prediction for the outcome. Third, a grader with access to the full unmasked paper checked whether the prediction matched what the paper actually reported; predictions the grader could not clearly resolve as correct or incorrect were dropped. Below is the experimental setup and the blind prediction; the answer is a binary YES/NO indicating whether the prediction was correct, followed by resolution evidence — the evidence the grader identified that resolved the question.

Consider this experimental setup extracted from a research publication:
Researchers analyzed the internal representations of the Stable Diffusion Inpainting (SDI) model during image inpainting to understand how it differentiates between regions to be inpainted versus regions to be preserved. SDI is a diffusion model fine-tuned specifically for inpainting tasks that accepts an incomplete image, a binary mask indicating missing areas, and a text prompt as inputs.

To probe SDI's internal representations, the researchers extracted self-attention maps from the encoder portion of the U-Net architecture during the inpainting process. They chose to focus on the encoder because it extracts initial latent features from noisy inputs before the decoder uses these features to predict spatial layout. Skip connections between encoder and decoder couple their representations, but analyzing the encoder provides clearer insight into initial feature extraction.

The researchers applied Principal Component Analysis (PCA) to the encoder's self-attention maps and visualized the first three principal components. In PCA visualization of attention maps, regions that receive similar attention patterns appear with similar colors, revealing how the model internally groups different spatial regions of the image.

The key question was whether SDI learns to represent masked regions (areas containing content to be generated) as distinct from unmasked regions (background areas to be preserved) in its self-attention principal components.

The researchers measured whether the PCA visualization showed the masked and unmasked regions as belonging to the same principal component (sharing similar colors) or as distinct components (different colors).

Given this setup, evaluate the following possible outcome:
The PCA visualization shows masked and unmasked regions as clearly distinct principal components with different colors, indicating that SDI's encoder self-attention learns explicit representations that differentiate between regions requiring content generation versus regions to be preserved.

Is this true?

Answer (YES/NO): NO